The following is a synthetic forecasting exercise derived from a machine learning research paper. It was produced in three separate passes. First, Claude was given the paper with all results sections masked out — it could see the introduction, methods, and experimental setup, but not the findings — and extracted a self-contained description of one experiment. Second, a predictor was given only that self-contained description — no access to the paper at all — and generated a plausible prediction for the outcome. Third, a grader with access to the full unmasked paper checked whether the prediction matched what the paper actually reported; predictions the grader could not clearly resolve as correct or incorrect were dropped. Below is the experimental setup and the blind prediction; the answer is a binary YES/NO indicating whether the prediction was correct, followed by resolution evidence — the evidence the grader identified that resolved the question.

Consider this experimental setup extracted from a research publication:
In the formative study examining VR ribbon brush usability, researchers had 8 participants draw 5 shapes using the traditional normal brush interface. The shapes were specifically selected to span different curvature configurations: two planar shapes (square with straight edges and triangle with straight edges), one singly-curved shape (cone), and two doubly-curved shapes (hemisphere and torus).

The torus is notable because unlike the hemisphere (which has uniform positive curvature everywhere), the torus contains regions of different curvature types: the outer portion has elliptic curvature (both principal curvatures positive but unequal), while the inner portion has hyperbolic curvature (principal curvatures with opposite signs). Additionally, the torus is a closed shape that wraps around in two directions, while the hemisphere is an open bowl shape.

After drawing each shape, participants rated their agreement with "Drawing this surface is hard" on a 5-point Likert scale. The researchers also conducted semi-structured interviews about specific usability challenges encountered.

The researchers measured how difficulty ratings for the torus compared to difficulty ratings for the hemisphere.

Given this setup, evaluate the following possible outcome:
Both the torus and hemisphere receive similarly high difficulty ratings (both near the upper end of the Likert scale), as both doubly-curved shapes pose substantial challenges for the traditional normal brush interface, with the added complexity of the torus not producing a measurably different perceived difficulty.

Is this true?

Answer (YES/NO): NO